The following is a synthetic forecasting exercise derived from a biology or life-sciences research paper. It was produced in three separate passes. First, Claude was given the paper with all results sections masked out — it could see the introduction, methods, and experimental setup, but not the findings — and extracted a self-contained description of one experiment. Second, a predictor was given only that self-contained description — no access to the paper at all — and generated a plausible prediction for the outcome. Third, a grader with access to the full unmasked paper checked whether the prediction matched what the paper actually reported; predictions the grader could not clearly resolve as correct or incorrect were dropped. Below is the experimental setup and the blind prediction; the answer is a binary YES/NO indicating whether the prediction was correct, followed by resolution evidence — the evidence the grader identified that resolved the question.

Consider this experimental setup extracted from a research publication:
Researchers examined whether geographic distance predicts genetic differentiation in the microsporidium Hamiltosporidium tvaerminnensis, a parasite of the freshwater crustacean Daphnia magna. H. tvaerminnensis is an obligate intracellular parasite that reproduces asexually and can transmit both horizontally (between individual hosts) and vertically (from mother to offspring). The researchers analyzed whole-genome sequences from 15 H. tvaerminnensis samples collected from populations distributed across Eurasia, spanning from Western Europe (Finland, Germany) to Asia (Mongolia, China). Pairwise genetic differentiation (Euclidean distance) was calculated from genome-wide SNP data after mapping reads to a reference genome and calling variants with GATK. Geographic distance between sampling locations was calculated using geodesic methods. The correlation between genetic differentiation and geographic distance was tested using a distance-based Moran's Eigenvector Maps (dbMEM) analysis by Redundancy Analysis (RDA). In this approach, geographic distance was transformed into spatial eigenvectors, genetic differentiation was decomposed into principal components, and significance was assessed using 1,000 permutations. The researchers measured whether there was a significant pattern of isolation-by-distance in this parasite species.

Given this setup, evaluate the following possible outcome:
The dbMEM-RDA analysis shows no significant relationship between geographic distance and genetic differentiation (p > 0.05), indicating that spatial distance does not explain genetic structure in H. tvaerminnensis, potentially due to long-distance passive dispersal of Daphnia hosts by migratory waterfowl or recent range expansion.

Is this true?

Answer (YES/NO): NO